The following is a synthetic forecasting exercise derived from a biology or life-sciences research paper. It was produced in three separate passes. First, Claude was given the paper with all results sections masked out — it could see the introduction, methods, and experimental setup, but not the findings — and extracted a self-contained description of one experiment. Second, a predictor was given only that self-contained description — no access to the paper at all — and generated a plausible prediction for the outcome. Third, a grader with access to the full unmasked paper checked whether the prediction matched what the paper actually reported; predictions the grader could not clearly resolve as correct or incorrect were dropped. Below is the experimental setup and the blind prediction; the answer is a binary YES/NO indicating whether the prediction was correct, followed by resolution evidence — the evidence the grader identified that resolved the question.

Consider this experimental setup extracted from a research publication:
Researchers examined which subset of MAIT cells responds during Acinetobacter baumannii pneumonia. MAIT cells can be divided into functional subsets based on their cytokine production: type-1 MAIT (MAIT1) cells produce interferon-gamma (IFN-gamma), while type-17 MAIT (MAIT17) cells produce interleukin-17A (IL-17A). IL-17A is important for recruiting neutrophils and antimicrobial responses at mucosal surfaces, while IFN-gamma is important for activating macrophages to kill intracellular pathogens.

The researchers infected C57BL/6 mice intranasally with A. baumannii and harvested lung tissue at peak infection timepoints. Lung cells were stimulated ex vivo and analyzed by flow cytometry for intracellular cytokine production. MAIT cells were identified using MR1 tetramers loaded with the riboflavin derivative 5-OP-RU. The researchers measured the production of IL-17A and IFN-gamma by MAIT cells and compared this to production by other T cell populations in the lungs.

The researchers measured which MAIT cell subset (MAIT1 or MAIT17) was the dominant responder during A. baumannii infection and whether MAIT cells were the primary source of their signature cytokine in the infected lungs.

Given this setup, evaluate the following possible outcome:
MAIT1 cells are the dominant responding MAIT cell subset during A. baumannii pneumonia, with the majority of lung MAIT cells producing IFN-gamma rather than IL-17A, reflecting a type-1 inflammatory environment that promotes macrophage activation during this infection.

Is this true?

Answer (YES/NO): NO